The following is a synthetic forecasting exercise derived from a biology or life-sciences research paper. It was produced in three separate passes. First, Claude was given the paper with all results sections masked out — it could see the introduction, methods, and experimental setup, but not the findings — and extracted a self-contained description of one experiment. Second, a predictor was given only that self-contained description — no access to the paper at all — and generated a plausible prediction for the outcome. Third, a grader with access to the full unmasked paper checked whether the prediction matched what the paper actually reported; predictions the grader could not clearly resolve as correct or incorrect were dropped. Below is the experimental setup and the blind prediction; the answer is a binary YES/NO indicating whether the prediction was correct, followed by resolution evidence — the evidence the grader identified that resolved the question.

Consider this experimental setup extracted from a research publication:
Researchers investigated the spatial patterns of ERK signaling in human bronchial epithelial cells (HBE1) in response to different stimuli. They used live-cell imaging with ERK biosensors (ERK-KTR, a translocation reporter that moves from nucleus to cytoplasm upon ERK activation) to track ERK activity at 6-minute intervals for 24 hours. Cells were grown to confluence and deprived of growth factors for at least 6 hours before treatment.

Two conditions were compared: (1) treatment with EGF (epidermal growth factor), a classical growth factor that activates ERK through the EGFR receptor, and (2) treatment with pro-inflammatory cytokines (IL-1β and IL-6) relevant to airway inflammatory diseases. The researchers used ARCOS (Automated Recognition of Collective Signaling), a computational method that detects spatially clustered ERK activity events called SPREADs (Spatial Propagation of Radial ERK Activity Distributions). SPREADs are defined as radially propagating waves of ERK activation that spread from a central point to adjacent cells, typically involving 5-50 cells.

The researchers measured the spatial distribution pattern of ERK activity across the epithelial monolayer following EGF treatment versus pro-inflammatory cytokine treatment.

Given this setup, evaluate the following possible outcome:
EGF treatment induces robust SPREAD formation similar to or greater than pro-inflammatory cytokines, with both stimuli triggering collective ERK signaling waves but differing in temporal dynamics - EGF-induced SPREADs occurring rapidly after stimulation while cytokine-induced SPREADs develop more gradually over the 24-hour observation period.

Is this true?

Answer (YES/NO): NO